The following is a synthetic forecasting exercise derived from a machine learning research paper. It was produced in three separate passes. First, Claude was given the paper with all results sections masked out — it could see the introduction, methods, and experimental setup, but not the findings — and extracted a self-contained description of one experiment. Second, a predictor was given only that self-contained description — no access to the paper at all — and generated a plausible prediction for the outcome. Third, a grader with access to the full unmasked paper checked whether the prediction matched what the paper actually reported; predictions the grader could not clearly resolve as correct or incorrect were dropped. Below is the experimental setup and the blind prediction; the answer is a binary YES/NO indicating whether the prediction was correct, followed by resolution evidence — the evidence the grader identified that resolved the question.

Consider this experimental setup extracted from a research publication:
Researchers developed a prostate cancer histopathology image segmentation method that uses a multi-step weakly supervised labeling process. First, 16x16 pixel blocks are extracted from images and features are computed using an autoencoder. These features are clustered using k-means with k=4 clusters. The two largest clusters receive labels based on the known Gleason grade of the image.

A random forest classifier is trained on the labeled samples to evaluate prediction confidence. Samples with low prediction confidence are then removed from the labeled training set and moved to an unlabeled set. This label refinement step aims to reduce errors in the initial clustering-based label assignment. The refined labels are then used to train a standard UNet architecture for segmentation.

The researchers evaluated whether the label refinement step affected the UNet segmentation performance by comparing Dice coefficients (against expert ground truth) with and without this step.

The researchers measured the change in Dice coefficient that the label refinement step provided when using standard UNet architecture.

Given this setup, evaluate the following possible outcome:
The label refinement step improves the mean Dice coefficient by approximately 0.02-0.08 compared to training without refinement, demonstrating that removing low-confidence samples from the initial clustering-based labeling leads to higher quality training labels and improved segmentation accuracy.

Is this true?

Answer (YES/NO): YES